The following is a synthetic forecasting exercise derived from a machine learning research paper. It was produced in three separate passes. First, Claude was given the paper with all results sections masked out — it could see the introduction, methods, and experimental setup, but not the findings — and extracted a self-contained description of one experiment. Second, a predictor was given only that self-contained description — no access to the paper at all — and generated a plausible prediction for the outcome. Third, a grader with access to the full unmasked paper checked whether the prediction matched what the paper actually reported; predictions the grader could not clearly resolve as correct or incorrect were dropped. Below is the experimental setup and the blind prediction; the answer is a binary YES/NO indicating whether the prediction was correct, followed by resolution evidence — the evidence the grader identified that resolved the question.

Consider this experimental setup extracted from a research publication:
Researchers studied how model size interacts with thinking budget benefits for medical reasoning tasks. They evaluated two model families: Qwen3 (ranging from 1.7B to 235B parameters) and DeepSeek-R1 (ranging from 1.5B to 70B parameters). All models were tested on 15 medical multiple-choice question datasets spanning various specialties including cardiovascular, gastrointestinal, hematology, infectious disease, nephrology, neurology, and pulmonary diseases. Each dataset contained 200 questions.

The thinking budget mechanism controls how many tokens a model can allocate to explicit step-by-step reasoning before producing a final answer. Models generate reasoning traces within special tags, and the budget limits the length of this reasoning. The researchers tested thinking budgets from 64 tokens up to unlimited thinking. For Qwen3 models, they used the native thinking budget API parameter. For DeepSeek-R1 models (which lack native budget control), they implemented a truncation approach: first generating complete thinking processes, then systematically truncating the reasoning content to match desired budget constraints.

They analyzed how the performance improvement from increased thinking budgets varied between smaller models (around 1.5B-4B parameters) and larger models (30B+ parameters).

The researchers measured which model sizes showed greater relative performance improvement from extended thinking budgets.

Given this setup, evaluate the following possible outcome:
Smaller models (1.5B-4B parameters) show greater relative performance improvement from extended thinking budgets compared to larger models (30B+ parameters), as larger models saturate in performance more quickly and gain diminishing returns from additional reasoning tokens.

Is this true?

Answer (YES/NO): YES